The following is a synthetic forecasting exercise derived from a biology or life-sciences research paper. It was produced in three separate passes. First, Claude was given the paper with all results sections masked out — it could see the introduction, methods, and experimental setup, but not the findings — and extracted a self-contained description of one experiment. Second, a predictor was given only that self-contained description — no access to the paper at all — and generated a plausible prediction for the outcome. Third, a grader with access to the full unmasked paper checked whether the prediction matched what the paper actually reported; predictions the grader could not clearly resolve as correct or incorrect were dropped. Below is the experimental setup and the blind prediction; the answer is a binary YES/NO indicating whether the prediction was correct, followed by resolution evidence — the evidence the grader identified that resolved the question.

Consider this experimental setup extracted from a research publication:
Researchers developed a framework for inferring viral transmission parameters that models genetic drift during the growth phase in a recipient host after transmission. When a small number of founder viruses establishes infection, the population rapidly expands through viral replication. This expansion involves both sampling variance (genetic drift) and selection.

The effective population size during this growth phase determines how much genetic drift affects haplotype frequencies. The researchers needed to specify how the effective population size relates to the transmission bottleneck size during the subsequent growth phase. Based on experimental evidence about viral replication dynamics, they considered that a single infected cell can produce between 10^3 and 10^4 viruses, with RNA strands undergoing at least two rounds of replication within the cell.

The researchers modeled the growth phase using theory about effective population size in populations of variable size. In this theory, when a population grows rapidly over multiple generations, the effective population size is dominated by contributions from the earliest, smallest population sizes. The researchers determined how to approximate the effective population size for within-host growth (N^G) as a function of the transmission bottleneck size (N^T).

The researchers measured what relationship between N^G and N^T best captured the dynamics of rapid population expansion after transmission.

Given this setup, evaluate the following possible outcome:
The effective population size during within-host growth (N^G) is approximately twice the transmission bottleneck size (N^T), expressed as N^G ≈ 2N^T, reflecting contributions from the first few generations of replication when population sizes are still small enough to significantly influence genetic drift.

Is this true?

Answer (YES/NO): NO